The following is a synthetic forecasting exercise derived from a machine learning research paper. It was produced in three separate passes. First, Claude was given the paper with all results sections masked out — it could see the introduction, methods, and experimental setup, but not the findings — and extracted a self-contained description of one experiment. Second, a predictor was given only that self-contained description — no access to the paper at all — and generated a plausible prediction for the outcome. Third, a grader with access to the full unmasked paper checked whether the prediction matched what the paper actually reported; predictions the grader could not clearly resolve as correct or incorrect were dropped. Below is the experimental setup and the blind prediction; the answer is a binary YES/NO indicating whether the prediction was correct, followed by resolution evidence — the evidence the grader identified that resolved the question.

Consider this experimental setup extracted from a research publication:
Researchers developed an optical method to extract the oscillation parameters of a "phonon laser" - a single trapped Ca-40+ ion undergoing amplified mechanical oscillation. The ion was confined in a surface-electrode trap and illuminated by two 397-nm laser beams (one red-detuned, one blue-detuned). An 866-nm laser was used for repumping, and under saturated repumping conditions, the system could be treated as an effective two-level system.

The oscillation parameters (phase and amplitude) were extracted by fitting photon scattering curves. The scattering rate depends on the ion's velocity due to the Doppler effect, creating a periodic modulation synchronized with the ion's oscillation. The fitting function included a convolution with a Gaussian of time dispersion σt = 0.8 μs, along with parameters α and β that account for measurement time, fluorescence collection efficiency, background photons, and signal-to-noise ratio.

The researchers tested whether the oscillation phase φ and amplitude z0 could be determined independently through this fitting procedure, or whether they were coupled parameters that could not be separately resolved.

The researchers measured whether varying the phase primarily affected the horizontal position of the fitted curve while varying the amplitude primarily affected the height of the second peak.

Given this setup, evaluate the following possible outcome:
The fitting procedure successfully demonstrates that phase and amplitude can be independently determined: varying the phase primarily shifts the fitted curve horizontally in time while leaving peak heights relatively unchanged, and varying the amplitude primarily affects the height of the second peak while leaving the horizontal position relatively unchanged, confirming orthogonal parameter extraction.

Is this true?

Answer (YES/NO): YES